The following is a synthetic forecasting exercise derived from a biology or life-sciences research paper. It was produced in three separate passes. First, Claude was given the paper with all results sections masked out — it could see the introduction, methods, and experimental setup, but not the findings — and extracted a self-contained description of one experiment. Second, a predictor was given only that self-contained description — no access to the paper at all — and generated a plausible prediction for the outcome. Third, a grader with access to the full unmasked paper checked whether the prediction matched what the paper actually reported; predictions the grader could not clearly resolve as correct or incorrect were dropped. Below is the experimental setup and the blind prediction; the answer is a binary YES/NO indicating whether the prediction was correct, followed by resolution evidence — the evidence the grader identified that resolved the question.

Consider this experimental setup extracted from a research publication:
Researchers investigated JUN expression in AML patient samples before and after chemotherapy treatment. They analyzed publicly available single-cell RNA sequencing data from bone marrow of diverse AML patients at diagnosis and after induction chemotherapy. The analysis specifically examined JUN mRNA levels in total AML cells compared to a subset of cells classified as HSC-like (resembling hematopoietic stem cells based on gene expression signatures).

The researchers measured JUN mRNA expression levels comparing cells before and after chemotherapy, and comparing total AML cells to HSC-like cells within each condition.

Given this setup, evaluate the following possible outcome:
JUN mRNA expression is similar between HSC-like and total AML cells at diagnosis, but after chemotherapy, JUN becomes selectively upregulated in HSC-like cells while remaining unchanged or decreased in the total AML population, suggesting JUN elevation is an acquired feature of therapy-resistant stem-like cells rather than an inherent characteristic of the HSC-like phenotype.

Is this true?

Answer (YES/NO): NO